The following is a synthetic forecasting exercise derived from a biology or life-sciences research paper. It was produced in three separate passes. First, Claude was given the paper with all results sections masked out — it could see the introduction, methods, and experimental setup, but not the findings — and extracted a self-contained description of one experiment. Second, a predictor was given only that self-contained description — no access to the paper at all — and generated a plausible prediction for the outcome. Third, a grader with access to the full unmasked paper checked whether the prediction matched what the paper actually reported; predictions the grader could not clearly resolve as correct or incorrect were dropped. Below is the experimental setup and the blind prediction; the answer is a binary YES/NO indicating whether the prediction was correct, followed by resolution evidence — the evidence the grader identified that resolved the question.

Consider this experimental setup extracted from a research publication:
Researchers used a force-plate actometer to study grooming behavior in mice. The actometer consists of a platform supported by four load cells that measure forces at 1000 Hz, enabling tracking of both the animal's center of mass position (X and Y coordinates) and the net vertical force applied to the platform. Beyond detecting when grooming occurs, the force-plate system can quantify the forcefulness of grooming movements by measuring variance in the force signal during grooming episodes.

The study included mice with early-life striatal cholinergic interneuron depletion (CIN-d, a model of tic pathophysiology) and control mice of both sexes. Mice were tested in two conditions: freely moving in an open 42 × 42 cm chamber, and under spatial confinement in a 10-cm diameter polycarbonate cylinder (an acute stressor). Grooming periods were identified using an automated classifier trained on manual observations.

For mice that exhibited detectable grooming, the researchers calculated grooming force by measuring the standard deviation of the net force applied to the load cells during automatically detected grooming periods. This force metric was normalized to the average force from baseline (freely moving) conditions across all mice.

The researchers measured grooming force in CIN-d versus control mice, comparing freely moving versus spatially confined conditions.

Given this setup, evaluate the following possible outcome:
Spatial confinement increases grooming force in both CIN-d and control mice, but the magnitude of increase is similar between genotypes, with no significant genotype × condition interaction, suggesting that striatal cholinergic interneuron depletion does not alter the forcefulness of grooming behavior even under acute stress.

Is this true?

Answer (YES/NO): NO